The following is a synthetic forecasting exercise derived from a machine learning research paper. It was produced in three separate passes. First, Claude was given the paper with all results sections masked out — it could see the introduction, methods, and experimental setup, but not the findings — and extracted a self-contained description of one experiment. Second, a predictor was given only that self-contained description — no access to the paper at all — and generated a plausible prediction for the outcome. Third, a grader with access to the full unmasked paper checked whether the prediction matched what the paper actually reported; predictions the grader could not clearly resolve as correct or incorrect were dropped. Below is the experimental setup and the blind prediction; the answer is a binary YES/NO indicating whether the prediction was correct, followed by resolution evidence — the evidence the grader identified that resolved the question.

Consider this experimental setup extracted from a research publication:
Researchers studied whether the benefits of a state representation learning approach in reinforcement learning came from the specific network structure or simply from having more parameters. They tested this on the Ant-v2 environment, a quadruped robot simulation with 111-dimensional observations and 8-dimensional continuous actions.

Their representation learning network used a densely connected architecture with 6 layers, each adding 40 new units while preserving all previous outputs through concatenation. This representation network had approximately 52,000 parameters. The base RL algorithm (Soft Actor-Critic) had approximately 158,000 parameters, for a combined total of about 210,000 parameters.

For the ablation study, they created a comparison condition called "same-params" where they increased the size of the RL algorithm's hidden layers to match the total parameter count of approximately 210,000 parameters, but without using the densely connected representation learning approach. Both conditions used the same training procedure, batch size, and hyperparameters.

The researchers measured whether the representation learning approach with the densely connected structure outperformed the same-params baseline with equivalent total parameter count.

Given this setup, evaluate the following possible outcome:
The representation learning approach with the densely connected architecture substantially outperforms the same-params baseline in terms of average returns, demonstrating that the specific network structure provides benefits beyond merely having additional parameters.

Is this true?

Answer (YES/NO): YES